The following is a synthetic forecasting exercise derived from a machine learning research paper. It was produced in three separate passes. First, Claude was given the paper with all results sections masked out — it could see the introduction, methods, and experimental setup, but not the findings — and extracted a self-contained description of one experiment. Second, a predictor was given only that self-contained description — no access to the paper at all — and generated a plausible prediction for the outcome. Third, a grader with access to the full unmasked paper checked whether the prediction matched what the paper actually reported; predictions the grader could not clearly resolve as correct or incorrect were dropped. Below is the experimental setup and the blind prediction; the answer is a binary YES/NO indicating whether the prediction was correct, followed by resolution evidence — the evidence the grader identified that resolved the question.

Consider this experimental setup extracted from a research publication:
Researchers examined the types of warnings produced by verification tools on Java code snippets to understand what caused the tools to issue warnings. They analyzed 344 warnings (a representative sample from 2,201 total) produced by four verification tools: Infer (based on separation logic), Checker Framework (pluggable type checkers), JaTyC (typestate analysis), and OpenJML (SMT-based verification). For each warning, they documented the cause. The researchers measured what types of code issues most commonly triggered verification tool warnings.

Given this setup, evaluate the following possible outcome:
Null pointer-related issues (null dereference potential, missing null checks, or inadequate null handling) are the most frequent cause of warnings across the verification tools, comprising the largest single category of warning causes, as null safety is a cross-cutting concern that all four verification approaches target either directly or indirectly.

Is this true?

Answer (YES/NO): NO